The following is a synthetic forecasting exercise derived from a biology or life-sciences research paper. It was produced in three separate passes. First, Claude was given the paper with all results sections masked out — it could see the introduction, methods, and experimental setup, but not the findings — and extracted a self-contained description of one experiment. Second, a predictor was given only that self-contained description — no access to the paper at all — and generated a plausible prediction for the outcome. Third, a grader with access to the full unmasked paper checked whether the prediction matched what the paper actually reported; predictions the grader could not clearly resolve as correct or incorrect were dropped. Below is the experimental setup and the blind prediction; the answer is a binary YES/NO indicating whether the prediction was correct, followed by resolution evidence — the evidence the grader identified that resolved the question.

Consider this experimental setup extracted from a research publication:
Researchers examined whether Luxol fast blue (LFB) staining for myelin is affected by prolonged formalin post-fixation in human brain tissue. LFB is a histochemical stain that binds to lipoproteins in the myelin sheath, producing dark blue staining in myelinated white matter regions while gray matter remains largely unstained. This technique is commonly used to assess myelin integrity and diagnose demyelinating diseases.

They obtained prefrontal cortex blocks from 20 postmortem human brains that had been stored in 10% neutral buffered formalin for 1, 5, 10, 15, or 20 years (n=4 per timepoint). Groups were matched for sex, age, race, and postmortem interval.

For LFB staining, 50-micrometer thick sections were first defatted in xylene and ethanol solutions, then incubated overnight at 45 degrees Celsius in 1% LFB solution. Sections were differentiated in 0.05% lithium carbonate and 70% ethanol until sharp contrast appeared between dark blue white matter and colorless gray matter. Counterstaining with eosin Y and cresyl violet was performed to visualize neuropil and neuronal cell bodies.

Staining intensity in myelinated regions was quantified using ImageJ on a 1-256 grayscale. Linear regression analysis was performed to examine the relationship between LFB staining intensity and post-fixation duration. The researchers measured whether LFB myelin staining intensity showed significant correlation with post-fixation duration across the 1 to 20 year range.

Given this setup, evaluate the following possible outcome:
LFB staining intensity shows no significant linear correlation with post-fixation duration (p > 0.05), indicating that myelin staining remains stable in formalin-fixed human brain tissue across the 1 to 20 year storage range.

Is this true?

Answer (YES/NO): NO